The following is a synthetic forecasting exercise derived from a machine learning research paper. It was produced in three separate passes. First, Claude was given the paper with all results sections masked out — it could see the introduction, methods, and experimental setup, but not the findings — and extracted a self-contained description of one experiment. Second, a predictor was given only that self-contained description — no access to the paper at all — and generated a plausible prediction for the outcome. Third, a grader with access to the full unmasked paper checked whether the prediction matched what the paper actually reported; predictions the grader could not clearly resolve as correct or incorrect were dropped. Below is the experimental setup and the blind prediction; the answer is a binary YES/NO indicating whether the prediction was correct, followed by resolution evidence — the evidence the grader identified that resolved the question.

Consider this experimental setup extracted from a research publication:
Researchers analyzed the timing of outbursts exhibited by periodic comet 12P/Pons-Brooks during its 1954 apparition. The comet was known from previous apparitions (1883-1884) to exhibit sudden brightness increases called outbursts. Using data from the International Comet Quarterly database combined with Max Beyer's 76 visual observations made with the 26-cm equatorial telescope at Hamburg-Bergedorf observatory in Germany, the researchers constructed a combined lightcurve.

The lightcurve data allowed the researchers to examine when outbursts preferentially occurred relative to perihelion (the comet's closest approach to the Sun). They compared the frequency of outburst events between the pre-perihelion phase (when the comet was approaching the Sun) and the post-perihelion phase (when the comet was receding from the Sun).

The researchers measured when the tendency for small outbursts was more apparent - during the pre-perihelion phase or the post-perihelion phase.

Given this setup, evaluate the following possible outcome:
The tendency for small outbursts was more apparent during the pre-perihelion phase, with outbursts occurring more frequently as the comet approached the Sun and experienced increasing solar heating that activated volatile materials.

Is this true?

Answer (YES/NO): YES